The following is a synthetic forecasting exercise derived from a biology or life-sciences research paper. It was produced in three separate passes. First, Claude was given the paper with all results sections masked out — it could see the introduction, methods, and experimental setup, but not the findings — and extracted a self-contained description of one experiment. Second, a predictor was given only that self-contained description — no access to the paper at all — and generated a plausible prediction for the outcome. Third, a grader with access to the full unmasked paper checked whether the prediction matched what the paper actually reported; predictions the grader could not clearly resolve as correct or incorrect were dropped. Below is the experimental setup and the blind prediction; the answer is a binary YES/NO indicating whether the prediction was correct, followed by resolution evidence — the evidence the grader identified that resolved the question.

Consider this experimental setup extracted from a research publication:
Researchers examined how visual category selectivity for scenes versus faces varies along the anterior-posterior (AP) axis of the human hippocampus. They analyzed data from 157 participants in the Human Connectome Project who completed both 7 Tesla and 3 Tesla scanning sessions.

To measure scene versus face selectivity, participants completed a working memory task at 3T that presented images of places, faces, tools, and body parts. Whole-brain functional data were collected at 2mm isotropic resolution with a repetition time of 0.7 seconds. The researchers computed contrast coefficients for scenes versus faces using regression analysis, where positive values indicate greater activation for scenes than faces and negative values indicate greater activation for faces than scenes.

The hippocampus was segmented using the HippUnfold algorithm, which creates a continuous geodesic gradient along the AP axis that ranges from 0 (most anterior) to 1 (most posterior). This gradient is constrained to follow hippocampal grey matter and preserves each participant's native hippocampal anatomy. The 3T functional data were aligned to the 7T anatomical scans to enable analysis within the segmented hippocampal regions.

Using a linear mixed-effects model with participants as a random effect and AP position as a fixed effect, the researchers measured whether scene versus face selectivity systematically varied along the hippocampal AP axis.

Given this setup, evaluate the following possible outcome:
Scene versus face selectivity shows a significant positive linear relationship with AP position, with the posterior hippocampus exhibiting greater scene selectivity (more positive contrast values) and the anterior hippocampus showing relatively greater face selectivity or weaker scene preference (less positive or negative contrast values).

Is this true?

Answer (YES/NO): NO